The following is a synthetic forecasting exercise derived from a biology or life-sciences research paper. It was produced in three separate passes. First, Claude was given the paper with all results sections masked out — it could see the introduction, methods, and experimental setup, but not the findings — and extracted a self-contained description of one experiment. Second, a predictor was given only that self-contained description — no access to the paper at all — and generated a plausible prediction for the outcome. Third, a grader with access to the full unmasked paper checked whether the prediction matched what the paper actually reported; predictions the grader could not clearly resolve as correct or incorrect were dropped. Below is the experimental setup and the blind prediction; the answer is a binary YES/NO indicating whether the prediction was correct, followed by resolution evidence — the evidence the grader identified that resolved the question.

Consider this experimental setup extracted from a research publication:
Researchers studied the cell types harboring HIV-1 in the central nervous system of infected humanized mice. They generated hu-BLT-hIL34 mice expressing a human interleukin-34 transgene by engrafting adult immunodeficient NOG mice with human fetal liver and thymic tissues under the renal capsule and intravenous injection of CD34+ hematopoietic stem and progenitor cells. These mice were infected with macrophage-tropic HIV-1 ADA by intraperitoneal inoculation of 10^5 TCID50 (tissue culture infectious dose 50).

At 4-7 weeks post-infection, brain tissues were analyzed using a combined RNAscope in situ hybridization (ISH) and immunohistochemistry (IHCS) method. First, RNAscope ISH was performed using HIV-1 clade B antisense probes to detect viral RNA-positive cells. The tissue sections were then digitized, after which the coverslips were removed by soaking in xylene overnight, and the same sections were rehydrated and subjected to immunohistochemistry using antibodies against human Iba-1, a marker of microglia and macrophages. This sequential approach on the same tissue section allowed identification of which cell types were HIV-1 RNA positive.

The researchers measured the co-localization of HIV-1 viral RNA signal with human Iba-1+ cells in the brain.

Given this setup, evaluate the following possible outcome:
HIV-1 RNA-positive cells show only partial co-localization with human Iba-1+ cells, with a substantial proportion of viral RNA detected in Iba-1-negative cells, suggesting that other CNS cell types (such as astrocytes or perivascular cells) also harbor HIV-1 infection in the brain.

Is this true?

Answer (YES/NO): NO